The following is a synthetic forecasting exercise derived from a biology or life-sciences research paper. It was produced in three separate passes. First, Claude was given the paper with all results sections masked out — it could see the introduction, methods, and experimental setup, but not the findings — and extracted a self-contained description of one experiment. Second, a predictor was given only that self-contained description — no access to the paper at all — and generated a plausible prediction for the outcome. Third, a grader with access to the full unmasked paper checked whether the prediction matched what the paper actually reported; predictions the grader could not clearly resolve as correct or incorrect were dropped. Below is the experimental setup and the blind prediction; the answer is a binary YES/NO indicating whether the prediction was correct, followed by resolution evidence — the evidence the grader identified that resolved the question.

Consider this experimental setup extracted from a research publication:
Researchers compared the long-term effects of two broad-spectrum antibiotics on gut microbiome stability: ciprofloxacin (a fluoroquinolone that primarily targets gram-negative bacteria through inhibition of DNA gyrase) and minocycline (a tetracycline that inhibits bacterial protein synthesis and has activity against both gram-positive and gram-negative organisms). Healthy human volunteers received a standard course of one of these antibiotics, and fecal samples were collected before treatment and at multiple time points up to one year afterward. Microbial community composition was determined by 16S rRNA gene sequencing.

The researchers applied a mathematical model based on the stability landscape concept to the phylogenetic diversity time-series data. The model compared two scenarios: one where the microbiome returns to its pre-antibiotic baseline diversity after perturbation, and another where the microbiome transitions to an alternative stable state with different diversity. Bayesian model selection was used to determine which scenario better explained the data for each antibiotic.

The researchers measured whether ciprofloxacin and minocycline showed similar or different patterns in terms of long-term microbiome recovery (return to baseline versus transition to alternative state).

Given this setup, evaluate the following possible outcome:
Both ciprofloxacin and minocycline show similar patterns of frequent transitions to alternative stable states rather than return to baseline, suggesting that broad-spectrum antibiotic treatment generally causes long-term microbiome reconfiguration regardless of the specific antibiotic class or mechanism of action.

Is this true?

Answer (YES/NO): NO